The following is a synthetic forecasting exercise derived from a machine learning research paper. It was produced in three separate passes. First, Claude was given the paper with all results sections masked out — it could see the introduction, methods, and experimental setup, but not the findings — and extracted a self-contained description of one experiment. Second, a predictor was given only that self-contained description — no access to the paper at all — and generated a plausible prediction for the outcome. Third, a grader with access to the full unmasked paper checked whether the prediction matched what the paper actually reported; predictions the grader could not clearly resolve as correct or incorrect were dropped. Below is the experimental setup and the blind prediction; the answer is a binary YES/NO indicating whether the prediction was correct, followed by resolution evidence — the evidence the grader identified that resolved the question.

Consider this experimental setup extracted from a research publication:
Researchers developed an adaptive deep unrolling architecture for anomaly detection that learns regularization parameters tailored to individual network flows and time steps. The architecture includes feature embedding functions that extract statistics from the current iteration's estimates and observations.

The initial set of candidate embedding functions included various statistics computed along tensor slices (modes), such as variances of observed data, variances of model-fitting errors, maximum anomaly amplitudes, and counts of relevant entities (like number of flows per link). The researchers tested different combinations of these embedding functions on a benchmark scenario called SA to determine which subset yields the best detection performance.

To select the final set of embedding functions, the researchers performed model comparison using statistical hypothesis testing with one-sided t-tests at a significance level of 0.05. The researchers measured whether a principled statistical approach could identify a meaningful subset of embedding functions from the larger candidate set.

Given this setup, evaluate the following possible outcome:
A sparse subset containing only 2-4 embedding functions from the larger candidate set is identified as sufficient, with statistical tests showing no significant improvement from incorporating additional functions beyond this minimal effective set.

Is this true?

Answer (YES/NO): NO